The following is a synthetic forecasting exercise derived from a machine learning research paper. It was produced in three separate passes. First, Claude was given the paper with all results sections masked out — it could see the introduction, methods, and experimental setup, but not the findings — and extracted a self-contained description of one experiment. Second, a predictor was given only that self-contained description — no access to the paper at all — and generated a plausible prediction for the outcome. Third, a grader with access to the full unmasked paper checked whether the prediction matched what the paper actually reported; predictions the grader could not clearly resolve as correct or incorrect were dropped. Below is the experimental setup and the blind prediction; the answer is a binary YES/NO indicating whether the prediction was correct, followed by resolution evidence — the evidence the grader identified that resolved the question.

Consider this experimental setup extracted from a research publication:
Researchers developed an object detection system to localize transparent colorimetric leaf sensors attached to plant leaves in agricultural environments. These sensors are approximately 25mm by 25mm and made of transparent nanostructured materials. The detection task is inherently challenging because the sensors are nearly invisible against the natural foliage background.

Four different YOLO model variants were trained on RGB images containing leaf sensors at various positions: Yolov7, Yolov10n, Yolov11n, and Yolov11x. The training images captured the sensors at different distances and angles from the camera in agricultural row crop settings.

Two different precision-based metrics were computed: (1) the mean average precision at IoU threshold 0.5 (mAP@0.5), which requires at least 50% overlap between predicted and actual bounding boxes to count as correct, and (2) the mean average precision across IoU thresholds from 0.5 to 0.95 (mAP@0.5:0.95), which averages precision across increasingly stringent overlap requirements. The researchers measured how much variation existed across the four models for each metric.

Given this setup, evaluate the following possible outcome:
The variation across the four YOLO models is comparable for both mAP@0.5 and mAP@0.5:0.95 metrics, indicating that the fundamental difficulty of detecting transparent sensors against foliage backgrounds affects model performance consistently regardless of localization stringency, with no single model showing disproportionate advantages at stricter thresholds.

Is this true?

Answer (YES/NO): NO